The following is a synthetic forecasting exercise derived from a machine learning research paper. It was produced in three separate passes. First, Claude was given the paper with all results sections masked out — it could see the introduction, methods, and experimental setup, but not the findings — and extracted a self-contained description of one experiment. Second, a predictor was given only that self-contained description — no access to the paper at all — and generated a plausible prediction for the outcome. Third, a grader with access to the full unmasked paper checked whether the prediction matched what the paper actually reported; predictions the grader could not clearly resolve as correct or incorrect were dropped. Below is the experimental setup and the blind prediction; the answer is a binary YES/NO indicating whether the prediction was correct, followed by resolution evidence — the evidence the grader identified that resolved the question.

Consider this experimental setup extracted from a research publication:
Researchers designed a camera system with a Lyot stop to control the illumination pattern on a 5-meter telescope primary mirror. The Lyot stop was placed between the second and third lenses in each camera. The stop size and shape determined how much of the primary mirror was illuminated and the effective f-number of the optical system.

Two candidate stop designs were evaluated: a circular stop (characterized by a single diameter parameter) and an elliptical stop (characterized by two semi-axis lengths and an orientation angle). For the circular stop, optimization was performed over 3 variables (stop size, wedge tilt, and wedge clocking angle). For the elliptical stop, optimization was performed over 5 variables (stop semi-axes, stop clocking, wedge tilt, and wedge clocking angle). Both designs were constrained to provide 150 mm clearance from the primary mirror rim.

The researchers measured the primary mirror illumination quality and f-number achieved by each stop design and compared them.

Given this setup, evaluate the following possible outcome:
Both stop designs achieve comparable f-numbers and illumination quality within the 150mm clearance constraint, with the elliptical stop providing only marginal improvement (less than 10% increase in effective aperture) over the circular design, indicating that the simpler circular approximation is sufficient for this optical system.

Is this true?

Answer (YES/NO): NO